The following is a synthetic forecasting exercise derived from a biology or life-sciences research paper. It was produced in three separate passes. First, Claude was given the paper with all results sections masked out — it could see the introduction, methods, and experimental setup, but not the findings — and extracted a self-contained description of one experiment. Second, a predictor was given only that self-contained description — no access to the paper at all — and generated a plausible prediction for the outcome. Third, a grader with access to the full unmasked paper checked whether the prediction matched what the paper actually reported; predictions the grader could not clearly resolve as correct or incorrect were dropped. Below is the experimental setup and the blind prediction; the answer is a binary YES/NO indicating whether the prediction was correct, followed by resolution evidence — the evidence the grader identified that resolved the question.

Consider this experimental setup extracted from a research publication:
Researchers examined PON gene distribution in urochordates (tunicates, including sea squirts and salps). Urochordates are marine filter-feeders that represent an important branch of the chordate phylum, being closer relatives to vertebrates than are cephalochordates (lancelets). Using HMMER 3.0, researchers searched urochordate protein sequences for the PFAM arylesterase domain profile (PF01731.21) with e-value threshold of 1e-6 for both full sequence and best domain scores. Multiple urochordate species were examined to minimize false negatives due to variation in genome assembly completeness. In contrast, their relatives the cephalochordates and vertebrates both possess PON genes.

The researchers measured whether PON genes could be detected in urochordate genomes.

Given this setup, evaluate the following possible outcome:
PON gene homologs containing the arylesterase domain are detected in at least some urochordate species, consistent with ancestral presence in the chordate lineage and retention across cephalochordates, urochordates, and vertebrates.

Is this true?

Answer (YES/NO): NO